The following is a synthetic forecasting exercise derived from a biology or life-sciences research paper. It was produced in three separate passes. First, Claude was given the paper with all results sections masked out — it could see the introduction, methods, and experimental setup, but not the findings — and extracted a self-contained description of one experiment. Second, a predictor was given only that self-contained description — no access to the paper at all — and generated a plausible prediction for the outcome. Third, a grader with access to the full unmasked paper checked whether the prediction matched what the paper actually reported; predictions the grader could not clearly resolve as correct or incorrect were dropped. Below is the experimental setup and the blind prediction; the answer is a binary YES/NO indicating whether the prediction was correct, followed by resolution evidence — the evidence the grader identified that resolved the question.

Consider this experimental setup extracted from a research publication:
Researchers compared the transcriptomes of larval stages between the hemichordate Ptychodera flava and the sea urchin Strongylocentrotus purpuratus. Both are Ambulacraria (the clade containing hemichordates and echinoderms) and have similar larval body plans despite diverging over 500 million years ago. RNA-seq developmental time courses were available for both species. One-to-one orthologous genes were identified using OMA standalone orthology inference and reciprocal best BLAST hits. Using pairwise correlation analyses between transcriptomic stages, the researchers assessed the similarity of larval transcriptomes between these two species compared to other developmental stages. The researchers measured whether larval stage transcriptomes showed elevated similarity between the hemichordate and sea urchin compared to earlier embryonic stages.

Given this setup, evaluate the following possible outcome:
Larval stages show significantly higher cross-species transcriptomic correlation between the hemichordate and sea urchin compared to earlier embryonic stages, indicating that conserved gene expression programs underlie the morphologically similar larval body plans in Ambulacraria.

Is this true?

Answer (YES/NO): NO